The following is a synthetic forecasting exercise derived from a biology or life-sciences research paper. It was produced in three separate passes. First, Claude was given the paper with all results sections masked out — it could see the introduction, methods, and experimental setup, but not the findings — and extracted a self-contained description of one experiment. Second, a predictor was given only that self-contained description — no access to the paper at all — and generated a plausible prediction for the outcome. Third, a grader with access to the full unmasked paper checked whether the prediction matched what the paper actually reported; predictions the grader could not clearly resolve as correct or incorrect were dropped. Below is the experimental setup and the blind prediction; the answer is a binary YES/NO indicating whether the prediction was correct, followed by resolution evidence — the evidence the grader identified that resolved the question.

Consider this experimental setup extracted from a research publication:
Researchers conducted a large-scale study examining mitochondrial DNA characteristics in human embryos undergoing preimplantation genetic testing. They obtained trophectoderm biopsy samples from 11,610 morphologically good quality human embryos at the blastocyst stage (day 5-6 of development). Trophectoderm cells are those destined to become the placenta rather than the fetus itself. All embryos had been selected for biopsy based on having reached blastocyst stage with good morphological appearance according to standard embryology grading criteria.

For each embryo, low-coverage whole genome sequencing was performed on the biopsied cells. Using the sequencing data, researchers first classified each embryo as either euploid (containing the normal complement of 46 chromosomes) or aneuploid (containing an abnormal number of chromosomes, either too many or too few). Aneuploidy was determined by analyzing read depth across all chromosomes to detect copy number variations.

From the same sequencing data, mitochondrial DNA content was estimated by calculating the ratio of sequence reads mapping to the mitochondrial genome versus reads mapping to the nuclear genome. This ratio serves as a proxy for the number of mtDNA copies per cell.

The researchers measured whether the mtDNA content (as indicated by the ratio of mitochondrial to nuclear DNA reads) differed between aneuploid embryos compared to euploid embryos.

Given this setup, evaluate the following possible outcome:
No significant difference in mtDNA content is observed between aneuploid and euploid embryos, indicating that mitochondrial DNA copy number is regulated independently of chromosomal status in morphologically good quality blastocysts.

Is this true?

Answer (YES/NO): NO